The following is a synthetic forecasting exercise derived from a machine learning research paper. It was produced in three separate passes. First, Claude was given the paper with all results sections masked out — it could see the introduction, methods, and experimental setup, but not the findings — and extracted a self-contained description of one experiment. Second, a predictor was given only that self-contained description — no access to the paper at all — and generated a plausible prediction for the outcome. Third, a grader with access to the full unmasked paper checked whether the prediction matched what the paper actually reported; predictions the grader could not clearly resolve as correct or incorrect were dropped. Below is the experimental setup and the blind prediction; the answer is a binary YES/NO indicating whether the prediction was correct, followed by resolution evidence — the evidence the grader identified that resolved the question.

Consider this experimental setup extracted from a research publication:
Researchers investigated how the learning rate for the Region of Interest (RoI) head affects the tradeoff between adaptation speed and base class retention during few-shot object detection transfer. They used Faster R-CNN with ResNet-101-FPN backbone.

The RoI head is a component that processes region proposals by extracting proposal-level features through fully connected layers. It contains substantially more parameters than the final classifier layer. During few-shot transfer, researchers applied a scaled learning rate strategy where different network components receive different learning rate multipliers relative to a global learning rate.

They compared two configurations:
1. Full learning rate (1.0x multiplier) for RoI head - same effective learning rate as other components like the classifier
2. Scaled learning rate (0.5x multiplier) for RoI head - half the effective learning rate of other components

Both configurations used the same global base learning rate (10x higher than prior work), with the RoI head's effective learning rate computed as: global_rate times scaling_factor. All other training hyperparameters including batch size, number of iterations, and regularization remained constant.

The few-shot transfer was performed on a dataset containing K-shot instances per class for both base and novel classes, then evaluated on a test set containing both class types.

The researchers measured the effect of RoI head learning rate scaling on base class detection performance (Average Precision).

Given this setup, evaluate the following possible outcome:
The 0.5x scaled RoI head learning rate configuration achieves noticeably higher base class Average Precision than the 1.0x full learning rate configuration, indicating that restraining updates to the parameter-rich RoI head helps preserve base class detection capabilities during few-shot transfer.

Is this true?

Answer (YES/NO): YES